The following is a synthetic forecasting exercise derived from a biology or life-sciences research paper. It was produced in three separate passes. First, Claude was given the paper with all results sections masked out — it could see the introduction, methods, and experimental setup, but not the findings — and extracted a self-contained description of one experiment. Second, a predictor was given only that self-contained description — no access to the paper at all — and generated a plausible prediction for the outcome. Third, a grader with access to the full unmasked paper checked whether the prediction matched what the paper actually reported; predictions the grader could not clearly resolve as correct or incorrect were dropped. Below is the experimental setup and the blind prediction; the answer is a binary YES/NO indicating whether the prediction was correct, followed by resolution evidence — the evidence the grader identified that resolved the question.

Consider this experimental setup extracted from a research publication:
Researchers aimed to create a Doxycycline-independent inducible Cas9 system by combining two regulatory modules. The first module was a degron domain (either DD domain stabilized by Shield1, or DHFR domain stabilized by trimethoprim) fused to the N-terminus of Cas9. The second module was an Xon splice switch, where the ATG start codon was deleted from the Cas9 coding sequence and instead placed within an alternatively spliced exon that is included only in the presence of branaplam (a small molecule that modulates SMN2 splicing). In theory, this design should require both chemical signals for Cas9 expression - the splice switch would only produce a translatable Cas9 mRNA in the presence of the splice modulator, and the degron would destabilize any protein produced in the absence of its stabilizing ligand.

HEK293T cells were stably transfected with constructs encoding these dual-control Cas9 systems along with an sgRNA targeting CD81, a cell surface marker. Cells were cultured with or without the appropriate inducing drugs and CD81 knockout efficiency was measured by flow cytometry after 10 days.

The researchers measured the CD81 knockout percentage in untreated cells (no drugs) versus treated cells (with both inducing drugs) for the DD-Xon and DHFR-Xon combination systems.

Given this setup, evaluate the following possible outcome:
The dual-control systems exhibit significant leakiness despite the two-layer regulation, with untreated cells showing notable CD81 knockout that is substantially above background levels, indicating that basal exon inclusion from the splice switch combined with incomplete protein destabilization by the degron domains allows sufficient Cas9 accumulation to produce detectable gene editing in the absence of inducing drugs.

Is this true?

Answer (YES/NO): NO